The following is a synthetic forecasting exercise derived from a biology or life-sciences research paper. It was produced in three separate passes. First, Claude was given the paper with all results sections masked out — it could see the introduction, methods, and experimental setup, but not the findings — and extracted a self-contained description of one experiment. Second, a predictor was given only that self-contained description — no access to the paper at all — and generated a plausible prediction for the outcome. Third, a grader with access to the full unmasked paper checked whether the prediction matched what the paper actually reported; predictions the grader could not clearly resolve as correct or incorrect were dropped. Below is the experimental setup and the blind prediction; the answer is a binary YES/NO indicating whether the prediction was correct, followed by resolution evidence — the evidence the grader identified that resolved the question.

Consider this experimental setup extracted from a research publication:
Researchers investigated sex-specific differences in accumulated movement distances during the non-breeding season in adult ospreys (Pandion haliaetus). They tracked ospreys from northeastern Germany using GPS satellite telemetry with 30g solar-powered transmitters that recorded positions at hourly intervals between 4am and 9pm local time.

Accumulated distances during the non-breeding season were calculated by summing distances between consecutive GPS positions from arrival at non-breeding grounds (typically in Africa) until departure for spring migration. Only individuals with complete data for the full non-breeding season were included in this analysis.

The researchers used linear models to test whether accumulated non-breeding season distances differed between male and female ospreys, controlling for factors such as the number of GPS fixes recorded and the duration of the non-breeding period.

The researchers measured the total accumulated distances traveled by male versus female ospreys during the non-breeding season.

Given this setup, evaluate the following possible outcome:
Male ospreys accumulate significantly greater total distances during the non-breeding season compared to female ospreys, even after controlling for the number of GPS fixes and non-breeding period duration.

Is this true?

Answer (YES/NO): NO